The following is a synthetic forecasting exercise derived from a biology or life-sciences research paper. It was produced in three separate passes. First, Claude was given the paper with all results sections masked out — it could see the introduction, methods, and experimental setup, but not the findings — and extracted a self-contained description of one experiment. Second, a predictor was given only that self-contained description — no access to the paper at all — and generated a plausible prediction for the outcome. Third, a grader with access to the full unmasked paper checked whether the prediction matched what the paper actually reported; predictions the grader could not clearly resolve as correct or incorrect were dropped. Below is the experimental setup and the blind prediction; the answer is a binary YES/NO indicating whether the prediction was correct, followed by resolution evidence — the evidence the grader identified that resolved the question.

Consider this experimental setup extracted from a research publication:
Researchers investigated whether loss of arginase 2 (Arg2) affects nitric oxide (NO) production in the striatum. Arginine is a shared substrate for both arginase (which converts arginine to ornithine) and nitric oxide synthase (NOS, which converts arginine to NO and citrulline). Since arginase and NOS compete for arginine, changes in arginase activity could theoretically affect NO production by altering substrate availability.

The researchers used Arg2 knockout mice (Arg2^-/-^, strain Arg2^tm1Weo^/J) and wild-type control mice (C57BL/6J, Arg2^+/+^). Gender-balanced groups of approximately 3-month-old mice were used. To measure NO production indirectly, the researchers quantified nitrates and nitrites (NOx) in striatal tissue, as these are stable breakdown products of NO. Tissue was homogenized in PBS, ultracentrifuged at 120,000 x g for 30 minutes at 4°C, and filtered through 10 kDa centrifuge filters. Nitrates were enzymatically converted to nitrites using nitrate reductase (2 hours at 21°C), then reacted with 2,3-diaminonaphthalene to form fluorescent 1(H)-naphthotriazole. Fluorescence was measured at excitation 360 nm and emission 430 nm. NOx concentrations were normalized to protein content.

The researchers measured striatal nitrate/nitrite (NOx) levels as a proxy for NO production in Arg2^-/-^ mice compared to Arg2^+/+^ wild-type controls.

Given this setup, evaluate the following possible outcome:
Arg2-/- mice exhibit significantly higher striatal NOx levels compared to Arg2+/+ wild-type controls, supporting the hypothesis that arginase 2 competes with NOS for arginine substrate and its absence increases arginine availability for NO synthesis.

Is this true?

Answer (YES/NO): NO